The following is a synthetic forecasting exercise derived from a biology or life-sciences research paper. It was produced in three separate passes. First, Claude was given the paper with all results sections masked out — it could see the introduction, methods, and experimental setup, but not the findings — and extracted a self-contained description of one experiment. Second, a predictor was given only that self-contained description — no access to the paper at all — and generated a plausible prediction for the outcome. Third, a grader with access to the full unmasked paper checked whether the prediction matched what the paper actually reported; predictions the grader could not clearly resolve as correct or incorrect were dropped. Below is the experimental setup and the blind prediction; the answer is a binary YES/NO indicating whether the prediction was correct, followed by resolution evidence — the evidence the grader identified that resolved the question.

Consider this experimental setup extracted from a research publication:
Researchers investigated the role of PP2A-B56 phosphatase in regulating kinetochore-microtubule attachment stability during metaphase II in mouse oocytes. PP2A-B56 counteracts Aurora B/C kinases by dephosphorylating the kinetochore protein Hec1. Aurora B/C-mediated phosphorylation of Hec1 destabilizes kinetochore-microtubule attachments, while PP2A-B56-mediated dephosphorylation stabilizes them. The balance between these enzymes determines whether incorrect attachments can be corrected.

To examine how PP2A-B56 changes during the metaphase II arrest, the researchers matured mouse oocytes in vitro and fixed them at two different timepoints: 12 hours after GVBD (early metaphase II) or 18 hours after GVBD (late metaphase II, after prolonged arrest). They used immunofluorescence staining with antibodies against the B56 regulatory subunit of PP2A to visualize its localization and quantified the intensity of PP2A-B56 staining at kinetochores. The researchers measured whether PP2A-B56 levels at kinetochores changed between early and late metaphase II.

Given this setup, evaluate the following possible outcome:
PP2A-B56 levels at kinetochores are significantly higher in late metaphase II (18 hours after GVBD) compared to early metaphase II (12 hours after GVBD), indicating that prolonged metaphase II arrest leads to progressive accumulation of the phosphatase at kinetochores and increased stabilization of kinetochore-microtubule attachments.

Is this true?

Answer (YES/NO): YES